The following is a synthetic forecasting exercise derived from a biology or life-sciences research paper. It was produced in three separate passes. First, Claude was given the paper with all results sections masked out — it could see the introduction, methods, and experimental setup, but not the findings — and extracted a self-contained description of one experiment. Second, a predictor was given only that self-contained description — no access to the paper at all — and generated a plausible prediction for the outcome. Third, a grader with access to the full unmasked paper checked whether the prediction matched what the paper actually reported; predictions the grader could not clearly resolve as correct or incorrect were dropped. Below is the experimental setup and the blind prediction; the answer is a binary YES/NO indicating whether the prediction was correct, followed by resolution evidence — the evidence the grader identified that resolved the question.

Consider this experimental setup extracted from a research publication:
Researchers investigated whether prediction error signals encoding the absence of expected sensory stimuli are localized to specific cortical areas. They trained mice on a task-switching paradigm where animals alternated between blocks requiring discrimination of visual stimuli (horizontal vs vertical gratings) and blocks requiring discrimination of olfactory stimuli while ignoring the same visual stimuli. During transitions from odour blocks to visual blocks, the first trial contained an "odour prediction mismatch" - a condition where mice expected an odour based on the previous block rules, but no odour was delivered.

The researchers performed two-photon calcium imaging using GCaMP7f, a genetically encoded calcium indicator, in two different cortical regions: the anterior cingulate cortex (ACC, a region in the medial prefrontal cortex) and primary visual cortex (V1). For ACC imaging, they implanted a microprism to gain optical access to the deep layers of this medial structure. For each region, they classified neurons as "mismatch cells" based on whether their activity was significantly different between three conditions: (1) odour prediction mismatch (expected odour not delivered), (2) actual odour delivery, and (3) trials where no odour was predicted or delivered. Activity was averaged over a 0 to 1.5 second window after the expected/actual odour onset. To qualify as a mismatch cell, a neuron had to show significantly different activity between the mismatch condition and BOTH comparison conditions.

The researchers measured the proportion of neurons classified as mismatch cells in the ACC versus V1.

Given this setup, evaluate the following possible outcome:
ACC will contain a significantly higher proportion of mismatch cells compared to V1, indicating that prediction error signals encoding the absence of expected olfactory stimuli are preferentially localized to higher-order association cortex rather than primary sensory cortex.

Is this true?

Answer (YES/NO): YES